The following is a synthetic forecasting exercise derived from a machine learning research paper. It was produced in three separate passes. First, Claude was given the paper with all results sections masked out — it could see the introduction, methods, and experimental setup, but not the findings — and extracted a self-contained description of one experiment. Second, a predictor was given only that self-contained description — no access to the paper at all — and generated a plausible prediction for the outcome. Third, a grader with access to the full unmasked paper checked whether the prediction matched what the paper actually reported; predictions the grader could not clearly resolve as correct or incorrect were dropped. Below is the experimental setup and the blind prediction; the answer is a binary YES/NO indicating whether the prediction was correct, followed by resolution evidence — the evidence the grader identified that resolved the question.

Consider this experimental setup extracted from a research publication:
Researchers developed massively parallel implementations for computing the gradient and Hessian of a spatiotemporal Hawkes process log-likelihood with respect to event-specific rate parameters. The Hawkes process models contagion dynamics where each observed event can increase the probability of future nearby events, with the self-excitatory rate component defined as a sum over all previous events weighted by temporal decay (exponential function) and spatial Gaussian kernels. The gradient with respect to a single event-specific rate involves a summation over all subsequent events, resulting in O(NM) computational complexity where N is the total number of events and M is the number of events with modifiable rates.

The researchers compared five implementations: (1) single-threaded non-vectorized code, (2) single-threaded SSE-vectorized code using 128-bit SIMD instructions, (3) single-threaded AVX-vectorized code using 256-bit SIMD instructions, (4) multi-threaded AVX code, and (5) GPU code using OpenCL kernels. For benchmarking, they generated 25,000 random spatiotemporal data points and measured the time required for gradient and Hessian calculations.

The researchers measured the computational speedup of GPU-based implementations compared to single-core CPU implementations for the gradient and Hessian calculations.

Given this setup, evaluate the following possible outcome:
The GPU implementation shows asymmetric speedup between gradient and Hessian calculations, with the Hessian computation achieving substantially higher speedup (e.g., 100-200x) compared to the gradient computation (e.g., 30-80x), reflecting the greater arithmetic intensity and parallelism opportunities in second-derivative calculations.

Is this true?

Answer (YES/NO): NO